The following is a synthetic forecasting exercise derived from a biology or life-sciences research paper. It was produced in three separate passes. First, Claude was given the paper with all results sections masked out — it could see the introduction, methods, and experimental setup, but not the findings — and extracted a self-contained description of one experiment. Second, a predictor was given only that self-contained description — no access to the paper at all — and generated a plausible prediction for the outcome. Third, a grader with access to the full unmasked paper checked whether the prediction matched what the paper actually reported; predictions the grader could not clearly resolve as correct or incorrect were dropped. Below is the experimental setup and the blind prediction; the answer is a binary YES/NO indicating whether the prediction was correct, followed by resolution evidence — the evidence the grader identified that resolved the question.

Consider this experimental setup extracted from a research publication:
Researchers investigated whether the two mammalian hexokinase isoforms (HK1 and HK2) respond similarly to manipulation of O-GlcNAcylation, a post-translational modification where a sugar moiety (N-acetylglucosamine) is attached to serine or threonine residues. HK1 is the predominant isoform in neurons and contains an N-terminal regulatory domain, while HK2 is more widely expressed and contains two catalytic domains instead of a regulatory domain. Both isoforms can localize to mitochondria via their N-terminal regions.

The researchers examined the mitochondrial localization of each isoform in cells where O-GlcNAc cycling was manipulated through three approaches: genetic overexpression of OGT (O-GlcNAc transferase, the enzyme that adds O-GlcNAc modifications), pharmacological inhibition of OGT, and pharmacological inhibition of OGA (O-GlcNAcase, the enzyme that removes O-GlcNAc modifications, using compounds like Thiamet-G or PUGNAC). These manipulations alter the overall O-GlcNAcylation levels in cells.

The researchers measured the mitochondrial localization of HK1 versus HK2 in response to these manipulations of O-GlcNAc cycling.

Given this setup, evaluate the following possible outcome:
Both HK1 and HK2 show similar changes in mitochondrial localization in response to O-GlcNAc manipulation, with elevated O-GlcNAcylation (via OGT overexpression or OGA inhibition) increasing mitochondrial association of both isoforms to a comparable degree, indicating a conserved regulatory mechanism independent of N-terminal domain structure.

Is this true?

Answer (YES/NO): NO